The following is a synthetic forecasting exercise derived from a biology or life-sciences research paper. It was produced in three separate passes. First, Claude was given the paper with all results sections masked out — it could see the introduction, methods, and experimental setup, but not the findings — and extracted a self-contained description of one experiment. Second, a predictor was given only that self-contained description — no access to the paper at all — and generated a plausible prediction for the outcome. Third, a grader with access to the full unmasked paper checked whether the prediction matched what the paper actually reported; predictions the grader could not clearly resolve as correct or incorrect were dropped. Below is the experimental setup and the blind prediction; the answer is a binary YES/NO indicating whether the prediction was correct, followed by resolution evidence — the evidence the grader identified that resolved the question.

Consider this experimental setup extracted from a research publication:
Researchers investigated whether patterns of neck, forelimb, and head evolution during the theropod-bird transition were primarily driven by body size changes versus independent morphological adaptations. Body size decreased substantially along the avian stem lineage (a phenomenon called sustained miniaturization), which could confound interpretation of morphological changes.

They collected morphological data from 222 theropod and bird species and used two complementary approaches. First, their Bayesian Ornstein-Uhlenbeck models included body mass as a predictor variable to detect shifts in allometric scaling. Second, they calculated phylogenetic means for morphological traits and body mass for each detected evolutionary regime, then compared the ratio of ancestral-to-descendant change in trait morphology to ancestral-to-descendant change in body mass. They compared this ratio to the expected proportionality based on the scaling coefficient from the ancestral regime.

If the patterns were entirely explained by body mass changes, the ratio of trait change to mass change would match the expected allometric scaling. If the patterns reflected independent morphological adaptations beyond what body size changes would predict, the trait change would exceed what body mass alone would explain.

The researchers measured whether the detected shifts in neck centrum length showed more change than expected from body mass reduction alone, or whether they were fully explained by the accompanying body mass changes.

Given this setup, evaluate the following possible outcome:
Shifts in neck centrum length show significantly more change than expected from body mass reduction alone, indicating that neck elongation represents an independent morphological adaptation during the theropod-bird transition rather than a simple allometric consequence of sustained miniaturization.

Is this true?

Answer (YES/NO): NO